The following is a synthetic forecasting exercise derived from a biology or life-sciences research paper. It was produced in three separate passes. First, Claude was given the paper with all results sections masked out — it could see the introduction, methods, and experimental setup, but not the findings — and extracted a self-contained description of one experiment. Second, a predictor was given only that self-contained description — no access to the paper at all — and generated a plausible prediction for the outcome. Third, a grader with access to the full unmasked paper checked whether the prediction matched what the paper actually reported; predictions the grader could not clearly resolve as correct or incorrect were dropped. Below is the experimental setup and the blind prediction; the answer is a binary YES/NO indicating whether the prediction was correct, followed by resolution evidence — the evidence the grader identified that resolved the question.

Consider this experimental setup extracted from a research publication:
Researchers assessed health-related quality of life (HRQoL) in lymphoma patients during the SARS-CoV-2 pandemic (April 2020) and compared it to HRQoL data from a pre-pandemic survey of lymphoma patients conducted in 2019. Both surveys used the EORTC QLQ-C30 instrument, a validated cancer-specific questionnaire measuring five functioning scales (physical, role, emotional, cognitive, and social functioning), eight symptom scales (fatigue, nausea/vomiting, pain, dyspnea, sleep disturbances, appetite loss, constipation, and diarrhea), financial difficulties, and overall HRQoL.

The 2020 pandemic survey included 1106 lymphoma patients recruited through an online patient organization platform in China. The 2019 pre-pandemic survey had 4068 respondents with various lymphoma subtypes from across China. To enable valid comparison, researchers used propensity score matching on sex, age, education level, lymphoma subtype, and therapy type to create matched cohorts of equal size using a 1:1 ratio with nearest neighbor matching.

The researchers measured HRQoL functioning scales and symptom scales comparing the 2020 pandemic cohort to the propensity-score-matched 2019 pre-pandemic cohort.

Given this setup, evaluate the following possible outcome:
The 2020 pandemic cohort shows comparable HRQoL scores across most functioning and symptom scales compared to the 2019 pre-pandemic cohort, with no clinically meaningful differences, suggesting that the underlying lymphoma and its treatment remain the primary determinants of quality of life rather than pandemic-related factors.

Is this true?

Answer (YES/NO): NO